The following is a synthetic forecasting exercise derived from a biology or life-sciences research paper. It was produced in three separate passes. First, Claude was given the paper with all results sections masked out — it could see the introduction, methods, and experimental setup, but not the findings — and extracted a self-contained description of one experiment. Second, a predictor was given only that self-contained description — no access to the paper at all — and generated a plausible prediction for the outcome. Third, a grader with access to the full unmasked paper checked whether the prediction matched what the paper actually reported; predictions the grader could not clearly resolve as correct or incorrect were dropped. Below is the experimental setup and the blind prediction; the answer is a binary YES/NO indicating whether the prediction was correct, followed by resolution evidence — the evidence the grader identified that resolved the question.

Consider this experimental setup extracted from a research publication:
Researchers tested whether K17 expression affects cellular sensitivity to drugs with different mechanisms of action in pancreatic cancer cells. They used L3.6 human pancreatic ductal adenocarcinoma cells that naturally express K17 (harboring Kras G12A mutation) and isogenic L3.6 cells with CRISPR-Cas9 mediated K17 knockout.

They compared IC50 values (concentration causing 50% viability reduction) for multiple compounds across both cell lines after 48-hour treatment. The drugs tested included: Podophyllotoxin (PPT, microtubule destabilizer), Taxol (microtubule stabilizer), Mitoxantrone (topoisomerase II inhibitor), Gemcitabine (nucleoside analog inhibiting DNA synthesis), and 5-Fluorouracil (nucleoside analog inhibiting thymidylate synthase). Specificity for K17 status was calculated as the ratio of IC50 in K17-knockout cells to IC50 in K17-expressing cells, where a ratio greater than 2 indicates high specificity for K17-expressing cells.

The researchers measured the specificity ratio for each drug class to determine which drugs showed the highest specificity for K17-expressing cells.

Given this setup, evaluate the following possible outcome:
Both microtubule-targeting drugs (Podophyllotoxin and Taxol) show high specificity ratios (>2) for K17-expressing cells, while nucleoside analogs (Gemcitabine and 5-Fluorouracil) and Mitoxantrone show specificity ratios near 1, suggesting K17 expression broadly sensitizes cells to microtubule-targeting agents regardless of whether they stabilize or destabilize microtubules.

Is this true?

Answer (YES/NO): NO